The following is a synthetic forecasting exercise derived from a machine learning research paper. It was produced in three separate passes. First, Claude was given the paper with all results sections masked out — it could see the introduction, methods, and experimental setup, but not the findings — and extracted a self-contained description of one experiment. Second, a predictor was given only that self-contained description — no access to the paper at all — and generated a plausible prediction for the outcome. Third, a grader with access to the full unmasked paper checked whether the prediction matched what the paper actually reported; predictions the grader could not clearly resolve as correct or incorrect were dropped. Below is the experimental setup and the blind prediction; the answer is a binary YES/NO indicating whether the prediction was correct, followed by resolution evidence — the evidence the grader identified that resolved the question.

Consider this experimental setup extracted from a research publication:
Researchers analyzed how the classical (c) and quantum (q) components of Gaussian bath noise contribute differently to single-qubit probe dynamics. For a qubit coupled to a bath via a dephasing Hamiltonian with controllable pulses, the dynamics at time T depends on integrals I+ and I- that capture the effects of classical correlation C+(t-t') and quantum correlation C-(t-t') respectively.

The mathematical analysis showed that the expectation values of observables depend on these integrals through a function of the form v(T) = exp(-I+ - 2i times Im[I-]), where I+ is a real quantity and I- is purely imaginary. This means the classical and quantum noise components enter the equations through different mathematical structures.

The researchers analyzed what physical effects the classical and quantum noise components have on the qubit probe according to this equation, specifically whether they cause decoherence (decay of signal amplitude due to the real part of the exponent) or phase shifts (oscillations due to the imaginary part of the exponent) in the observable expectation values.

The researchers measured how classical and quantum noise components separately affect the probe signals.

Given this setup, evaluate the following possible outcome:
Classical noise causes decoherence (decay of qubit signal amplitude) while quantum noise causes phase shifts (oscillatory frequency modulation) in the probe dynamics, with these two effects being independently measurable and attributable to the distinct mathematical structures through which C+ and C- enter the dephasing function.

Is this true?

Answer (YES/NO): YES